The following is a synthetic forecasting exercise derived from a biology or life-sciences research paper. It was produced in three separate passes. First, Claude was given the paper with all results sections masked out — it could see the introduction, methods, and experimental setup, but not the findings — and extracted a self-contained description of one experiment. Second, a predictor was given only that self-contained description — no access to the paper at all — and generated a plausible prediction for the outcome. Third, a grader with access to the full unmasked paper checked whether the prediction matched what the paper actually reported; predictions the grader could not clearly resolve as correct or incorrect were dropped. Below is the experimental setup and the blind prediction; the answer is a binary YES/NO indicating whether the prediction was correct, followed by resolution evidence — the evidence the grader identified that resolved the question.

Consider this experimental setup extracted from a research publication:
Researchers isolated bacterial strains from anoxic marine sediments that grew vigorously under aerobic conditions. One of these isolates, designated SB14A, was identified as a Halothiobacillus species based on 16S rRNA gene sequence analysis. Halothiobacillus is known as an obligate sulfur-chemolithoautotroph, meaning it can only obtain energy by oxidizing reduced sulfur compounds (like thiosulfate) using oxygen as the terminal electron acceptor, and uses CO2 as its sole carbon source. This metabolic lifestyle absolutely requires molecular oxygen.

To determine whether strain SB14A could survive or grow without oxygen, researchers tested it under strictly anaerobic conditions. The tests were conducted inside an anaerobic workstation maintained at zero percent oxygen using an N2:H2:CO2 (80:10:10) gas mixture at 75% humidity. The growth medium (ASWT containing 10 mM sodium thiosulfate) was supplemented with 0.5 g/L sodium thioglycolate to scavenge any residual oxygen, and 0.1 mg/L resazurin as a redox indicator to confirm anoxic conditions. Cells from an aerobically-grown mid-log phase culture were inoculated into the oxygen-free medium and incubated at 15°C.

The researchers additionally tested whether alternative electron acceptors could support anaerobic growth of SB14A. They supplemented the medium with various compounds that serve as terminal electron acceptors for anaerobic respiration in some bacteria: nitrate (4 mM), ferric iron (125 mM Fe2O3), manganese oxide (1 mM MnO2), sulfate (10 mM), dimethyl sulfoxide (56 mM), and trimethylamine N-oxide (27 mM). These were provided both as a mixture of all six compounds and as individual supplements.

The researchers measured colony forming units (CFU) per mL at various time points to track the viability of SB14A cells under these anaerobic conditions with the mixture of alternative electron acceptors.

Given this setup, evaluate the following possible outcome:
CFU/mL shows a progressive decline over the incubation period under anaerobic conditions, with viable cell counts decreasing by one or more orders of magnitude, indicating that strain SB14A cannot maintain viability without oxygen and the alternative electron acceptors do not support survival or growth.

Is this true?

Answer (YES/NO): YES